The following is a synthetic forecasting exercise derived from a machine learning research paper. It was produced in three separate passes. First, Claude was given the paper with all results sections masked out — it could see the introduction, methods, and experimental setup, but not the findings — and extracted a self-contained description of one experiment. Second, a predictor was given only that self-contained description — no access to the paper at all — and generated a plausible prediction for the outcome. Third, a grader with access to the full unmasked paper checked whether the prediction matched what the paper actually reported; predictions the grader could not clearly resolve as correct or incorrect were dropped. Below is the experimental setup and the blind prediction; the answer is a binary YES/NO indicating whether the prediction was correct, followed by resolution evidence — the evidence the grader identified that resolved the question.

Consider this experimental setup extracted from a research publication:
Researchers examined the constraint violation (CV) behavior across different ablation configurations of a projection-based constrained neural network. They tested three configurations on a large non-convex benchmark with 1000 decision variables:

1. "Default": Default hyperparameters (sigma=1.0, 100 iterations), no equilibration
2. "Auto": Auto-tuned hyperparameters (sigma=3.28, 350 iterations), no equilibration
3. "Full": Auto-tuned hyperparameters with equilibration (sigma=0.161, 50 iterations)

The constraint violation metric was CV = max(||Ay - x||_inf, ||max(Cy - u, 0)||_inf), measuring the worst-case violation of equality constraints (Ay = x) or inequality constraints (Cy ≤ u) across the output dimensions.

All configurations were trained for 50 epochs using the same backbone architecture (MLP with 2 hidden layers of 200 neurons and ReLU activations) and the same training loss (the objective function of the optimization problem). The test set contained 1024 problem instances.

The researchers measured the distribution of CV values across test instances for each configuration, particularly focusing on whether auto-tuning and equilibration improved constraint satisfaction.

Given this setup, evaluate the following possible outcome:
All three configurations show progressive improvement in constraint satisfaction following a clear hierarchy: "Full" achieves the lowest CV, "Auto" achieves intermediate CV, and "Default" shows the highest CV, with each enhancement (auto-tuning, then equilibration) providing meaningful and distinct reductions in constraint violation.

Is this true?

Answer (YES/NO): YES